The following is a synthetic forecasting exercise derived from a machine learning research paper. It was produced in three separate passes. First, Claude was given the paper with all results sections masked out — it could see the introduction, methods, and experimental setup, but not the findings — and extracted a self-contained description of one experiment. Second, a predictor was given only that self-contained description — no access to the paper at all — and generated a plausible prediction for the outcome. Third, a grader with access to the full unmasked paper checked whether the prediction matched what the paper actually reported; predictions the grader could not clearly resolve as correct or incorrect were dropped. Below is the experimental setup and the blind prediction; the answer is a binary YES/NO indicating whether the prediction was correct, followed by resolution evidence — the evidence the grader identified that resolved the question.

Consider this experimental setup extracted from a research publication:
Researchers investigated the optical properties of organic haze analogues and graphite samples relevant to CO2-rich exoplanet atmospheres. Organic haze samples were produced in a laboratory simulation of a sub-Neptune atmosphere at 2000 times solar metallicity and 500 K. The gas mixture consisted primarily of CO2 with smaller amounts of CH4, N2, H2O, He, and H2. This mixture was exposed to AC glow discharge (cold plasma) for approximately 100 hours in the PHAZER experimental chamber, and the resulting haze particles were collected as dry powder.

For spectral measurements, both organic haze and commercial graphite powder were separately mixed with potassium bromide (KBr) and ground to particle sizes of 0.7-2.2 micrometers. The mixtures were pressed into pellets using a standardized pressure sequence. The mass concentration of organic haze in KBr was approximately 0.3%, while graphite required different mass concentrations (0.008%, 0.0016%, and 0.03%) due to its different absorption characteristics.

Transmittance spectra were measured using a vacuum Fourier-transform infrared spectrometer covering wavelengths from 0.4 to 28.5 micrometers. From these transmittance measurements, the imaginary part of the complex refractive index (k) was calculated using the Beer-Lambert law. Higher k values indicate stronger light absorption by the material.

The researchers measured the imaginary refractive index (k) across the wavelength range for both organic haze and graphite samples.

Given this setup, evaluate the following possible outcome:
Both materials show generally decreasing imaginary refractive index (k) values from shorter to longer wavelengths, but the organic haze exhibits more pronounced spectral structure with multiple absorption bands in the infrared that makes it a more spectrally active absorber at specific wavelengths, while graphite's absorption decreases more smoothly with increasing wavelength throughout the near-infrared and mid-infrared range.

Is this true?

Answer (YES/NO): NO